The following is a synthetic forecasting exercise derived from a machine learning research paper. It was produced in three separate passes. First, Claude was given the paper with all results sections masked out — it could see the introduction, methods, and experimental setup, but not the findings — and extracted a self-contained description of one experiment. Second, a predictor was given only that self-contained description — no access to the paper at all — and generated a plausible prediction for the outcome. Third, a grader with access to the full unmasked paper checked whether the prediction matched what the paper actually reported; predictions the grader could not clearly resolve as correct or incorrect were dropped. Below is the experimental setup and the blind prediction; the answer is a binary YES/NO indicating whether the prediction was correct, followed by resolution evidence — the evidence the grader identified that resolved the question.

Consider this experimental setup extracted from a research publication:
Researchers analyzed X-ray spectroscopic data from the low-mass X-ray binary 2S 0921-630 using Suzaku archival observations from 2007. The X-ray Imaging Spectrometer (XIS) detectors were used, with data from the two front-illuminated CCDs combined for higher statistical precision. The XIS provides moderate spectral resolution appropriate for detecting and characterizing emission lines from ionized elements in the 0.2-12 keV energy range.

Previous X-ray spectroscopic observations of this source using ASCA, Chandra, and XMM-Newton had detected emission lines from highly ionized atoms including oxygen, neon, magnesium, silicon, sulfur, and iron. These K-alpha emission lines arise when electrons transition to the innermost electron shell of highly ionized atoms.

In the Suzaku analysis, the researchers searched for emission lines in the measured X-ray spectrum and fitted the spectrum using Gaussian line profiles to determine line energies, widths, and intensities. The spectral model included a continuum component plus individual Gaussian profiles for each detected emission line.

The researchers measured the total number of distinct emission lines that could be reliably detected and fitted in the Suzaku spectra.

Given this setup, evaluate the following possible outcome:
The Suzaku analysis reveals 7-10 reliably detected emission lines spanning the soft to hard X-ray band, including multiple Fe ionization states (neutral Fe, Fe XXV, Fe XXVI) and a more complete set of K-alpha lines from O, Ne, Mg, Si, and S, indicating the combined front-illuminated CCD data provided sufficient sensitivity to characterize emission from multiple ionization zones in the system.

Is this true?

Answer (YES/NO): NO